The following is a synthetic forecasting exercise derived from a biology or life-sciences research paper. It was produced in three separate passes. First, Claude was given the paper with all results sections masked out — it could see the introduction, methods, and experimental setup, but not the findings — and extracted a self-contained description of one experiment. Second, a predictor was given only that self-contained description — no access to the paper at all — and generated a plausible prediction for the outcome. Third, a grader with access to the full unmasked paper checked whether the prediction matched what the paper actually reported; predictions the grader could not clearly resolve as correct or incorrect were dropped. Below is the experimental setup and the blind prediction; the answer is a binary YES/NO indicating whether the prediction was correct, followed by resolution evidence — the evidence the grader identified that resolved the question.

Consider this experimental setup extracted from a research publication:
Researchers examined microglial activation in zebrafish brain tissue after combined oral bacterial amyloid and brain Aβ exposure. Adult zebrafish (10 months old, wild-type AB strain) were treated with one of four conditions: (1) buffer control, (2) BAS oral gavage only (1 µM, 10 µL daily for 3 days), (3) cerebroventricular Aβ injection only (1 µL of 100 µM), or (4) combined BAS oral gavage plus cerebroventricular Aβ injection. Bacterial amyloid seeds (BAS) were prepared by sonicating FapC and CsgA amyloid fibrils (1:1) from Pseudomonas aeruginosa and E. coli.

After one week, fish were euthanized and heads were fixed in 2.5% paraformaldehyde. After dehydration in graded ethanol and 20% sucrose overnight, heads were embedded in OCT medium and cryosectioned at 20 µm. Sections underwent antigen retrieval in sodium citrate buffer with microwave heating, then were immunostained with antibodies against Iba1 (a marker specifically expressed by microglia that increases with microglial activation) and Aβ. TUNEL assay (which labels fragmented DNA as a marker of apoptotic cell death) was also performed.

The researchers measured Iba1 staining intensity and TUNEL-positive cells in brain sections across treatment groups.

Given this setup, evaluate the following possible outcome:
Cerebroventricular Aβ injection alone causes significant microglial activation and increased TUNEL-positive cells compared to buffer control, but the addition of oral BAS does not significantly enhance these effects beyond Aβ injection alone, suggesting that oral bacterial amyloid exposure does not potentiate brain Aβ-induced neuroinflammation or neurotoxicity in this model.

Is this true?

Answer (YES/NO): NO